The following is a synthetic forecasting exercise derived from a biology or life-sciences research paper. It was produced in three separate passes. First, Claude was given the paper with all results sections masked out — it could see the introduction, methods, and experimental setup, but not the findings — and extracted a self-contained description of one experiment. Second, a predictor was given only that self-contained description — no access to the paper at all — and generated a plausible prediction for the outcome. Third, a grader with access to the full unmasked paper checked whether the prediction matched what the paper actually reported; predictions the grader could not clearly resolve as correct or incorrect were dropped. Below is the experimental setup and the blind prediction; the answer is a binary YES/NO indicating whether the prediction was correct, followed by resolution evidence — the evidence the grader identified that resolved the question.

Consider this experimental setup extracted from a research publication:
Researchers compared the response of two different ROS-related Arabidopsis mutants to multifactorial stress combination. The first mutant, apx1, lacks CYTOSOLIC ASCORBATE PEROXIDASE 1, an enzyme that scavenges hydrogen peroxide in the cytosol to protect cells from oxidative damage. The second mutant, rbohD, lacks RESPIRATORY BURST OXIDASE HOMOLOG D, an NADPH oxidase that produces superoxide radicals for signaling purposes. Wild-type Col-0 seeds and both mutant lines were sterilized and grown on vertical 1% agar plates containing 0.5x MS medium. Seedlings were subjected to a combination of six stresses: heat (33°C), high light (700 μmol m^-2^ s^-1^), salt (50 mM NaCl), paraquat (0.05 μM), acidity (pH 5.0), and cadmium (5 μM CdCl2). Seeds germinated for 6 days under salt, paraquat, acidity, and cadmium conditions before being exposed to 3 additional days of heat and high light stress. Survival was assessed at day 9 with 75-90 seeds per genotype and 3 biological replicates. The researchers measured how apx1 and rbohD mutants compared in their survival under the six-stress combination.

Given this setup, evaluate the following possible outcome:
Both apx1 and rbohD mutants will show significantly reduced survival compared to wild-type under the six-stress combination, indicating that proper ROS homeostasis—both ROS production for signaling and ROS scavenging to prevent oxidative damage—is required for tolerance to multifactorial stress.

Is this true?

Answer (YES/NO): YES